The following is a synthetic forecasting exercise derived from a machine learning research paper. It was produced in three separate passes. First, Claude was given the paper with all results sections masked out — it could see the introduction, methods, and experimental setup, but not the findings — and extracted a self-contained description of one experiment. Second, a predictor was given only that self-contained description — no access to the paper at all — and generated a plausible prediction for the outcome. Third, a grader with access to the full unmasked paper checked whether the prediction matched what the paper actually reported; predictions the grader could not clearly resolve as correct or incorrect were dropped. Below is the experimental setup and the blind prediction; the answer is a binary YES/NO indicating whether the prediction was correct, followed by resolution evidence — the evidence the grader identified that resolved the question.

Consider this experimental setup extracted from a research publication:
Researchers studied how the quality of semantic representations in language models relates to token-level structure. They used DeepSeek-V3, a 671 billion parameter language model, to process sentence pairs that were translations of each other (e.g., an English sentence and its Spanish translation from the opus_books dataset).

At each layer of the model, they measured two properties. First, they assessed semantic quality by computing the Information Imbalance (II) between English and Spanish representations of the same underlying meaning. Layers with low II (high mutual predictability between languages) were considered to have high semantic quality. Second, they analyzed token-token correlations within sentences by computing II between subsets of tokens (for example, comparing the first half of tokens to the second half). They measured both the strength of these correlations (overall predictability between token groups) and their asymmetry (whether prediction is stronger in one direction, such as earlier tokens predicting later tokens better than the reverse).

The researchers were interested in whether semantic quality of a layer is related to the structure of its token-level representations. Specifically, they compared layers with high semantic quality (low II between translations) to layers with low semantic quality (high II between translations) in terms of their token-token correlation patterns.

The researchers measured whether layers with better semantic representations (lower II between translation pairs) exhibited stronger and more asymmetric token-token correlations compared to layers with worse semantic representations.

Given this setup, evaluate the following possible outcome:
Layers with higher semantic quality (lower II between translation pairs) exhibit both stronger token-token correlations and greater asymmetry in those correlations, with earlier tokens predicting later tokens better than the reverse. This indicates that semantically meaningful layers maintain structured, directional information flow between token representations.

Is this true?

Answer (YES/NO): YES